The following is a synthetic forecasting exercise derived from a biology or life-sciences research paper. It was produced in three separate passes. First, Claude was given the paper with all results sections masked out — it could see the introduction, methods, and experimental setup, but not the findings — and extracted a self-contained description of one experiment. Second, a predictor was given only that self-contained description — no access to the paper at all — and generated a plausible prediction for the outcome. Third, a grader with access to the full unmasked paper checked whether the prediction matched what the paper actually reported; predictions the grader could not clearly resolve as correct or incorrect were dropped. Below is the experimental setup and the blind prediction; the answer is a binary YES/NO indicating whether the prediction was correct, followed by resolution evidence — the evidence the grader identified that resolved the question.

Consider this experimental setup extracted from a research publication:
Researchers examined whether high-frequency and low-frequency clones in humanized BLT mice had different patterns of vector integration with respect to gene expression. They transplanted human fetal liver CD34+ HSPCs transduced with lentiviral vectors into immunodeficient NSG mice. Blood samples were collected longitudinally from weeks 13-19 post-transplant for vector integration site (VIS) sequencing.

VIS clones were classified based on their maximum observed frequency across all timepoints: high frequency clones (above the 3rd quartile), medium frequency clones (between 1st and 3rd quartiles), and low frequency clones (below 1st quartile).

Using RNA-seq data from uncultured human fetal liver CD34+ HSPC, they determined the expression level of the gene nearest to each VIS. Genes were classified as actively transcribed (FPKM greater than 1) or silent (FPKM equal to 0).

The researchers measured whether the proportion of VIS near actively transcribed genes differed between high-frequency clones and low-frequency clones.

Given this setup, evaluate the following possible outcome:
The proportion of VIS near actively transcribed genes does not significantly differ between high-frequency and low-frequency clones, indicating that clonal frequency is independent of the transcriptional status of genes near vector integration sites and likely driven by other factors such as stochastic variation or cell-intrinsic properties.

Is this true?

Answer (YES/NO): YES